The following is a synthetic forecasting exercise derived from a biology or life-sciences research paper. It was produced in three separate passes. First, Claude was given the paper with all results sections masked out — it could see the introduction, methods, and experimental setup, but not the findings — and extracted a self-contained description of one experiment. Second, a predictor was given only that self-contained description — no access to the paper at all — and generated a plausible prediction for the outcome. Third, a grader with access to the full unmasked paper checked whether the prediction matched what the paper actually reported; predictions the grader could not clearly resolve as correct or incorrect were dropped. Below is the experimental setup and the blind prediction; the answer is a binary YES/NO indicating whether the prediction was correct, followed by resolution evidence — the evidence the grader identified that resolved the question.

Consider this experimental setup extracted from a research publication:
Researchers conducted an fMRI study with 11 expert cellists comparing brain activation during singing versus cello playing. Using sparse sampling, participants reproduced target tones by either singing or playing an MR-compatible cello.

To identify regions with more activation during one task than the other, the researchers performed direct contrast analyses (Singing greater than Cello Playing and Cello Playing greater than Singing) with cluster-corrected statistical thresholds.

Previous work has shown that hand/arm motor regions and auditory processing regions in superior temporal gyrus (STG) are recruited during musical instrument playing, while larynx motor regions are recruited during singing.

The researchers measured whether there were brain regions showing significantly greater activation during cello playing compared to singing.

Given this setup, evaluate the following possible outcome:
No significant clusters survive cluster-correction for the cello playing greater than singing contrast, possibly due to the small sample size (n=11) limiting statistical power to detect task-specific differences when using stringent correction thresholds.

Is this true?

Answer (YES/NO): NO